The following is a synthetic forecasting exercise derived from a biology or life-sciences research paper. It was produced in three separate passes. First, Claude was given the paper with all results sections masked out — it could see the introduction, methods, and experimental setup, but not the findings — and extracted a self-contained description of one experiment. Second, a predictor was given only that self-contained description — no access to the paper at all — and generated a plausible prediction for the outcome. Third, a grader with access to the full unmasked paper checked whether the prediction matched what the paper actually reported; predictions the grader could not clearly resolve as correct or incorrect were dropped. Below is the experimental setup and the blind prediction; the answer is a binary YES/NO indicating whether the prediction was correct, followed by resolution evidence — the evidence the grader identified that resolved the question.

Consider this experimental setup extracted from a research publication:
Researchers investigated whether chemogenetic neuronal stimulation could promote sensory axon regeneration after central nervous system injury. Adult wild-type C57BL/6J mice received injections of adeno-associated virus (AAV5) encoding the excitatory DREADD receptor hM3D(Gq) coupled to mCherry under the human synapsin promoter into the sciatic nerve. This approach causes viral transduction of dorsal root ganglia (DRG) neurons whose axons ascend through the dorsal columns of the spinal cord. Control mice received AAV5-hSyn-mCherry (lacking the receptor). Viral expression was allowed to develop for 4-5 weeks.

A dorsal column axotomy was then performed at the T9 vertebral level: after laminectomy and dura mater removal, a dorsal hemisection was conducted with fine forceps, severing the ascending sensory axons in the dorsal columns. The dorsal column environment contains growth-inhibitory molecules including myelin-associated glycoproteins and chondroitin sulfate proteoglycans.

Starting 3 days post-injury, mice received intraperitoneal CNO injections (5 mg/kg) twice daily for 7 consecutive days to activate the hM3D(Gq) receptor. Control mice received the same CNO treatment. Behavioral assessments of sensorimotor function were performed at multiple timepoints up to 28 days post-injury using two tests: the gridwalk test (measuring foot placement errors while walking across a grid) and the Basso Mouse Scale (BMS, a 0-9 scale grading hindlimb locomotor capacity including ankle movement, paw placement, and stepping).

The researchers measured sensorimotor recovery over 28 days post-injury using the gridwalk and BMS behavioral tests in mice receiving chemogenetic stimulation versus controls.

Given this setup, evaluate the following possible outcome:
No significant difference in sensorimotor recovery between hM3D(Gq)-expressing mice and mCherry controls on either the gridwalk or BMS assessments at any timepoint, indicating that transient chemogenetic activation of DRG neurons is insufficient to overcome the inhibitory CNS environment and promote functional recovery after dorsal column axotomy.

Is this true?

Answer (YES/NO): YES